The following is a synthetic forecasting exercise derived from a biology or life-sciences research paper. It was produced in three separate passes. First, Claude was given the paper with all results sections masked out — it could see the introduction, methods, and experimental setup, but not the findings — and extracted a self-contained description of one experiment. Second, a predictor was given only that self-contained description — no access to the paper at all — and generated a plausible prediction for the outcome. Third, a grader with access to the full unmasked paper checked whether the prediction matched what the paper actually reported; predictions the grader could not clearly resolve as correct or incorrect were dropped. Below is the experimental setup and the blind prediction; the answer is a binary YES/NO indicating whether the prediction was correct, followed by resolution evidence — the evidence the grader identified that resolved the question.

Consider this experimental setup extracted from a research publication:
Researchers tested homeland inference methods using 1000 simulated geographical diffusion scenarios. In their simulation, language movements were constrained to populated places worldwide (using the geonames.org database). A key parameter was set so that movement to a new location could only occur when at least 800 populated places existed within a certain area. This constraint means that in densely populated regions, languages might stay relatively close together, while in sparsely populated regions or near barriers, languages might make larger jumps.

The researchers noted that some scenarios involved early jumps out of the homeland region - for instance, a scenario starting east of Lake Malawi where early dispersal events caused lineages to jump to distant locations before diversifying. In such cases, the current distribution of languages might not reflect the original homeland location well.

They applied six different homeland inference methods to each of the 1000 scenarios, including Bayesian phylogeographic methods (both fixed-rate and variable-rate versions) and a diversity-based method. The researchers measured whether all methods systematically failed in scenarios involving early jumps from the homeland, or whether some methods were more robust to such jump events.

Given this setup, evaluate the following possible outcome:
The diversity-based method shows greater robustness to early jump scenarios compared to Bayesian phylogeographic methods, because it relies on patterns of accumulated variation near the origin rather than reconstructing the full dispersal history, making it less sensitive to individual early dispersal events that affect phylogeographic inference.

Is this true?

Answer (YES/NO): NO